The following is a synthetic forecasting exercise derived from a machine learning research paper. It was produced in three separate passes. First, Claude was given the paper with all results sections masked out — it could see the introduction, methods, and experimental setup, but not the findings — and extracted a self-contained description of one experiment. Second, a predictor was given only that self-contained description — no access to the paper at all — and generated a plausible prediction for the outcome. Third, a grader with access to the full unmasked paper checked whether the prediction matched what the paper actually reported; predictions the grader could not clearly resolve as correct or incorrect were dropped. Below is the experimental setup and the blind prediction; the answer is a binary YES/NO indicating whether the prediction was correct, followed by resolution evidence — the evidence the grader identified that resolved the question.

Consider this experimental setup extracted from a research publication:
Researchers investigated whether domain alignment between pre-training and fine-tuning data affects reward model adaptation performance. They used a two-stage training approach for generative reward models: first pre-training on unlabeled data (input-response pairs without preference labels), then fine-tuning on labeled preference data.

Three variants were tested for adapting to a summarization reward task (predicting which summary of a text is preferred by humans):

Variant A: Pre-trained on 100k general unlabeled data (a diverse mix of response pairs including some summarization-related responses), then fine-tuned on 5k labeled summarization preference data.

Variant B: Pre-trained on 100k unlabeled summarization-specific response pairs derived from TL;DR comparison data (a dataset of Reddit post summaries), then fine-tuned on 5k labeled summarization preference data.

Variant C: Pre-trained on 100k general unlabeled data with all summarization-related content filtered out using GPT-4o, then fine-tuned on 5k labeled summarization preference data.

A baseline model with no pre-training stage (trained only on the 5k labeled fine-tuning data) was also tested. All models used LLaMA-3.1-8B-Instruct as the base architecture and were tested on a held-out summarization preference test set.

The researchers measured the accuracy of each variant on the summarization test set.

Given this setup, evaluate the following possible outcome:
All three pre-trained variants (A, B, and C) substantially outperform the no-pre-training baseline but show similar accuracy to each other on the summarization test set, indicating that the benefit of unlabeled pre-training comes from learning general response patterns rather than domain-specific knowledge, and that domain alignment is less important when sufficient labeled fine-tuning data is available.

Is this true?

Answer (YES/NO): NO